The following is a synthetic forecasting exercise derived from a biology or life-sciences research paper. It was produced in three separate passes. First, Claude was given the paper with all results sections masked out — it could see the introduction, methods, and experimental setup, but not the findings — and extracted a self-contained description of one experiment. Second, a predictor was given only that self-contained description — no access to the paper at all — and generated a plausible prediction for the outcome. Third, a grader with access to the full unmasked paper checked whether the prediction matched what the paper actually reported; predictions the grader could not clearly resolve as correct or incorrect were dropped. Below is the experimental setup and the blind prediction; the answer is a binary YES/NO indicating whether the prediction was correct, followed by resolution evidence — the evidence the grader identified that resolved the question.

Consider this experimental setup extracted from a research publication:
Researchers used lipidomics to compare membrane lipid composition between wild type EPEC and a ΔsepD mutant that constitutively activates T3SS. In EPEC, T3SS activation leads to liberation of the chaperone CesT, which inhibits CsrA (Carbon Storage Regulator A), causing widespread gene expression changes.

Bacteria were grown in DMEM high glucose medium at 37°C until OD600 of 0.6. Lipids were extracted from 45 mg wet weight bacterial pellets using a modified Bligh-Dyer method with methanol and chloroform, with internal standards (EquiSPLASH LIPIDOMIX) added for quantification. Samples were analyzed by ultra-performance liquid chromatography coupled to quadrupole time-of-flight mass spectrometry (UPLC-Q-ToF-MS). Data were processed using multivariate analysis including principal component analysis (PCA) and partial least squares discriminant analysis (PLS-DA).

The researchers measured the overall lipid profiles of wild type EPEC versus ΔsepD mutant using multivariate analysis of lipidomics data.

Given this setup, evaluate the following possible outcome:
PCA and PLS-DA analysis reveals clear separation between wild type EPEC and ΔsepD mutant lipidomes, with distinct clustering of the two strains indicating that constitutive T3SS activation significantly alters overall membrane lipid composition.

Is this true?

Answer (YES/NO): YES